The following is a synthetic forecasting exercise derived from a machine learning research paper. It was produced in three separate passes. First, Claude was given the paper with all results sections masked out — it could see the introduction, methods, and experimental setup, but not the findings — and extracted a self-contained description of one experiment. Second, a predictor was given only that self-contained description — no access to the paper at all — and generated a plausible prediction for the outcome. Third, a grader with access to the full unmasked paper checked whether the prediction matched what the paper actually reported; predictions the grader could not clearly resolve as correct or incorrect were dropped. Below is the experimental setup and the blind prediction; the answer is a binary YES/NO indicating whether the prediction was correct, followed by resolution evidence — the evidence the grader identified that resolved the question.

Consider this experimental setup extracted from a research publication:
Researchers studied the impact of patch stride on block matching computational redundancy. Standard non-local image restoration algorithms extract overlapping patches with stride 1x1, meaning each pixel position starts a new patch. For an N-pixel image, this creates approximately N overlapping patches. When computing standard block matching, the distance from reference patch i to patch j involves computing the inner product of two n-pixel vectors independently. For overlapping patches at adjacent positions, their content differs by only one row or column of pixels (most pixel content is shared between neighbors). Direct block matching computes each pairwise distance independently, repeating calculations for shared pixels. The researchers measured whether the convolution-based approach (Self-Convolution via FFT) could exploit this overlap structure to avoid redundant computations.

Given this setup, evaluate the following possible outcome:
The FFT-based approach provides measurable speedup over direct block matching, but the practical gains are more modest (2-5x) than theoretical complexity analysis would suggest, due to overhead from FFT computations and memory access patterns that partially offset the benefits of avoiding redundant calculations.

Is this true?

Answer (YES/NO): NO